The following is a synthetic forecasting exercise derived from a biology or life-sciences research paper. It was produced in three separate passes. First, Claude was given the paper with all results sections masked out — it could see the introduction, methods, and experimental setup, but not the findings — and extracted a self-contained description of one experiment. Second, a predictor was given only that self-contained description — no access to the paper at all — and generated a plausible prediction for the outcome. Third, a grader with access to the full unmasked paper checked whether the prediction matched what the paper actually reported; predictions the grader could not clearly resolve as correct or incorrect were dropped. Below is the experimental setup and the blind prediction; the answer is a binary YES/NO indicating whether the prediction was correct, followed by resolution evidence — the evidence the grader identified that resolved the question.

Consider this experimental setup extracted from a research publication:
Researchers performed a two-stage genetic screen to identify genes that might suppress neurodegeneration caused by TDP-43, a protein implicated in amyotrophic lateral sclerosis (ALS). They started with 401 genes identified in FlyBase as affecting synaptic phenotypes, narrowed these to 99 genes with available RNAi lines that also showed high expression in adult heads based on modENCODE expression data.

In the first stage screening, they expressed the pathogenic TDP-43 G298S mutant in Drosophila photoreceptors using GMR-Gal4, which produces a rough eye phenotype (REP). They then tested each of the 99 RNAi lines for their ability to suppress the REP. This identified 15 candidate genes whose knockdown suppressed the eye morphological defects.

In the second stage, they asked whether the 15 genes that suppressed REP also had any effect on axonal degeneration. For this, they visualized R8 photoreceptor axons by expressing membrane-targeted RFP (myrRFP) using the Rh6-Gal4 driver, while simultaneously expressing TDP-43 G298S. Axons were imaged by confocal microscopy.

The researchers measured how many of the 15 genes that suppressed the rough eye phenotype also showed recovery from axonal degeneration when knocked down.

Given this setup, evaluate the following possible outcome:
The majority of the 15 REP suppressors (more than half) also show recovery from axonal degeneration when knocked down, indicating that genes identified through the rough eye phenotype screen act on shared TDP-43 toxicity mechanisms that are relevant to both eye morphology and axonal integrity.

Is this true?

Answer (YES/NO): NO